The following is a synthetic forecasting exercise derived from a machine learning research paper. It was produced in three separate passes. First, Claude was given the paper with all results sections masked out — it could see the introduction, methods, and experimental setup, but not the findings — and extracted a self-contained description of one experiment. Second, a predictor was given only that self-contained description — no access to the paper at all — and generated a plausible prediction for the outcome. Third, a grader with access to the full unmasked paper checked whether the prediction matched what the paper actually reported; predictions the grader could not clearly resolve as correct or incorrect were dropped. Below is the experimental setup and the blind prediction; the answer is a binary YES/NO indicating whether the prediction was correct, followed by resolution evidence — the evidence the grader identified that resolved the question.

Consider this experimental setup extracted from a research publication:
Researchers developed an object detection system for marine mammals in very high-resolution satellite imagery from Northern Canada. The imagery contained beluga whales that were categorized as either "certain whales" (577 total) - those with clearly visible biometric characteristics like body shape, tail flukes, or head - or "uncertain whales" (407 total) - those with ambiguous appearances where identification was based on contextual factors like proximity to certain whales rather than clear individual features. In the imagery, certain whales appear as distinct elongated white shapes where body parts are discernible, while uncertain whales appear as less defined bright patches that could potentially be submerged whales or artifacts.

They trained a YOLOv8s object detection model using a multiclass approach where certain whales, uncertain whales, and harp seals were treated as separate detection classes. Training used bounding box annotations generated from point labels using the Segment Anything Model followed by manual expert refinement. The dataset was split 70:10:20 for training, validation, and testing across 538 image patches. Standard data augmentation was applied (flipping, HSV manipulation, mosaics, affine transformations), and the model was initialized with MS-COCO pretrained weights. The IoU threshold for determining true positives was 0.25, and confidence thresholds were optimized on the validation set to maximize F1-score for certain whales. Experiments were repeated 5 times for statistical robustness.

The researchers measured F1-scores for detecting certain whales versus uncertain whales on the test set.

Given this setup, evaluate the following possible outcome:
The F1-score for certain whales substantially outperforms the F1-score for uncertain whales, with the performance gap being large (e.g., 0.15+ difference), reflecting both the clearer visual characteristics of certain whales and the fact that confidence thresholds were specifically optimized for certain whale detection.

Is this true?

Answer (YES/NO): NO